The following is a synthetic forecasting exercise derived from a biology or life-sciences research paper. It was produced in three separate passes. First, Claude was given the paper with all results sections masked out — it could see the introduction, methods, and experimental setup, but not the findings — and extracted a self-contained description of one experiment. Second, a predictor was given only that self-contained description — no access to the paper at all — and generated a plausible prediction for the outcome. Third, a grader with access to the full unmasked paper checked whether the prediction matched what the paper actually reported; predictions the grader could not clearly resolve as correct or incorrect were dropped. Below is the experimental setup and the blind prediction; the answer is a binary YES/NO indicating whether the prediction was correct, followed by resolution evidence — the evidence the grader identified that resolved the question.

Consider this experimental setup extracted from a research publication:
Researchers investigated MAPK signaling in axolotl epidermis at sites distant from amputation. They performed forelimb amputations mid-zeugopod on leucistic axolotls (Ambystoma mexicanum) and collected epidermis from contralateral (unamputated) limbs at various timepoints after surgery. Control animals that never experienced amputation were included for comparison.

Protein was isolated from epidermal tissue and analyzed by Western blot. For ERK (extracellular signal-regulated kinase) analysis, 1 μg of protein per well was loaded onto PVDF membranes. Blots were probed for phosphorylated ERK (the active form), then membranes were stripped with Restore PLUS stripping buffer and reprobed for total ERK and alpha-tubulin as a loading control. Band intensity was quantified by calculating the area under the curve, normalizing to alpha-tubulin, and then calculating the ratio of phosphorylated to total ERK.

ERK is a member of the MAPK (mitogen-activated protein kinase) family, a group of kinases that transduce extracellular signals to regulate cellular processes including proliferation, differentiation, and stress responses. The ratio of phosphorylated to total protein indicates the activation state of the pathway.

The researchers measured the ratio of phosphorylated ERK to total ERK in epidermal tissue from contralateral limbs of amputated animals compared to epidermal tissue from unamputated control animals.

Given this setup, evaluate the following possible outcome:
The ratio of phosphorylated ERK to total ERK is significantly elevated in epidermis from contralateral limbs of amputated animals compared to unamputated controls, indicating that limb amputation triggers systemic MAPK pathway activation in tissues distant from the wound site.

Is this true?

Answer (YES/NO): NO